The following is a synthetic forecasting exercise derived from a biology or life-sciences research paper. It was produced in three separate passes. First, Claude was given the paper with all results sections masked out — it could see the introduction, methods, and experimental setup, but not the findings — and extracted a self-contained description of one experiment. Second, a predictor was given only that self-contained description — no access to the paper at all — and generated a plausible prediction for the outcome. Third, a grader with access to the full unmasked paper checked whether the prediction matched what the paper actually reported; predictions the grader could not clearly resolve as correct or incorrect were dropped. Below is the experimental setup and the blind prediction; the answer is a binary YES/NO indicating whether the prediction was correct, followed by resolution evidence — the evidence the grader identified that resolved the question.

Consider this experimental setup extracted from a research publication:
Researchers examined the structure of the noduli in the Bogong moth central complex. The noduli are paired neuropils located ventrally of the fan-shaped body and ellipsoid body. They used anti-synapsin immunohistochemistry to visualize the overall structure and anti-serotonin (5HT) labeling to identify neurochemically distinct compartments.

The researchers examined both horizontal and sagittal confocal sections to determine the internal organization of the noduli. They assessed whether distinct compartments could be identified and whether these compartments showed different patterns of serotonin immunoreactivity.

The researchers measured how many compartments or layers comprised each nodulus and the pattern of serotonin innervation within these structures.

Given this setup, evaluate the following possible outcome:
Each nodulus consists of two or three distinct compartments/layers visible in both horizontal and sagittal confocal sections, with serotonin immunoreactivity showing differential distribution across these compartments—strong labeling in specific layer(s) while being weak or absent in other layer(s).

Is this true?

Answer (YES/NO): NO